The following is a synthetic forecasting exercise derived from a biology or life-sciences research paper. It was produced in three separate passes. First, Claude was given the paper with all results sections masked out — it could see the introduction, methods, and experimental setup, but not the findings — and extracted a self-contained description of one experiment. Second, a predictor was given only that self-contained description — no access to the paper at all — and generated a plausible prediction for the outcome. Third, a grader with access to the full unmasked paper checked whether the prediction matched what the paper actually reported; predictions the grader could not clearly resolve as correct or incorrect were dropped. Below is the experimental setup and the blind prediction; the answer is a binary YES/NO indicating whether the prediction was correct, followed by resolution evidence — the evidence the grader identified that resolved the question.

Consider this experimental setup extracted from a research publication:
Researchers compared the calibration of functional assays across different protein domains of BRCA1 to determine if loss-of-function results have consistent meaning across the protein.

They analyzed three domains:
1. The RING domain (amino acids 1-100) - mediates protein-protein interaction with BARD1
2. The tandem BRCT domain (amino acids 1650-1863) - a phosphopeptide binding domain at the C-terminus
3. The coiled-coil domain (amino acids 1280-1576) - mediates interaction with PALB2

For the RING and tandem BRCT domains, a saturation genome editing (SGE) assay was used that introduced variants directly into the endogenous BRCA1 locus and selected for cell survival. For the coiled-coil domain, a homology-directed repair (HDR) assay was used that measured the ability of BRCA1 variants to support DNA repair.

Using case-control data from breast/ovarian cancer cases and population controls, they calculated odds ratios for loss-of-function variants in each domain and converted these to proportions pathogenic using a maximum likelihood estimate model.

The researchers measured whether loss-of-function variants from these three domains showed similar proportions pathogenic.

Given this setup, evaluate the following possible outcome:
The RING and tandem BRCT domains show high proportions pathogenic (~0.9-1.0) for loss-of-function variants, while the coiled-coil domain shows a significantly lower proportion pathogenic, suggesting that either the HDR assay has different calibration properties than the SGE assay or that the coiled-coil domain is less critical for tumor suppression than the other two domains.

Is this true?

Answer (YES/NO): YES